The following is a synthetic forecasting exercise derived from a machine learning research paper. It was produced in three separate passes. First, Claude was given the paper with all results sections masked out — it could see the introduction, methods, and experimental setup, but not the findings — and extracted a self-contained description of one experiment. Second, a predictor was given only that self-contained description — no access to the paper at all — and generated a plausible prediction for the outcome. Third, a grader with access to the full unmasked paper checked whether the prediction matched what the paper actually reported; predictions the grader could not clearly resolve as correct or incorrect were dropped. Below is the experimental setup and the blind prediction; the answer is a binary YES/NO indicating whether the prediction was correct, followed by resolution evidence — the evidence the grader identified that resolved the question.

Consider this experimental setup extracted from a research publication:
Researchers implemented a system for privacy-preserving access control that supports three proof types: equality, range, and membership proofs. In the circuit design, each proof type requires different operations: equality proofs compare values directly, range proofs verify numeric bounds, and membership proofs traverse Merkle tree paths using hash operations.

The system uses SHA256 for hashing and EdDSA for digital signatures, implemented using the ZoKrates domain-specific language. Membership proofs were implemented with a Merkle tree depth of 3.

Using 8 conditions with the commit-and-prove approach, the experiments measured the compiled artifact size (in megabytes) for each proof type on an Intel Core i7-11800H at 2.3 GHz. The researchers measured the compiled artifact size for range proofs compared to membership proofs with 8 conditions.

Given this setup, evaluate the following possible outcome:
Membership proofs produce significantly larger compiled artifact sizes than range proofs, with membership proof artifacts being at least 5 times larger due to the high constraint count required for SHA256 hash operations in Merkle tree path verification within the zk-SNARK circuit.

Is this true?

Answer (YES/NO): NO